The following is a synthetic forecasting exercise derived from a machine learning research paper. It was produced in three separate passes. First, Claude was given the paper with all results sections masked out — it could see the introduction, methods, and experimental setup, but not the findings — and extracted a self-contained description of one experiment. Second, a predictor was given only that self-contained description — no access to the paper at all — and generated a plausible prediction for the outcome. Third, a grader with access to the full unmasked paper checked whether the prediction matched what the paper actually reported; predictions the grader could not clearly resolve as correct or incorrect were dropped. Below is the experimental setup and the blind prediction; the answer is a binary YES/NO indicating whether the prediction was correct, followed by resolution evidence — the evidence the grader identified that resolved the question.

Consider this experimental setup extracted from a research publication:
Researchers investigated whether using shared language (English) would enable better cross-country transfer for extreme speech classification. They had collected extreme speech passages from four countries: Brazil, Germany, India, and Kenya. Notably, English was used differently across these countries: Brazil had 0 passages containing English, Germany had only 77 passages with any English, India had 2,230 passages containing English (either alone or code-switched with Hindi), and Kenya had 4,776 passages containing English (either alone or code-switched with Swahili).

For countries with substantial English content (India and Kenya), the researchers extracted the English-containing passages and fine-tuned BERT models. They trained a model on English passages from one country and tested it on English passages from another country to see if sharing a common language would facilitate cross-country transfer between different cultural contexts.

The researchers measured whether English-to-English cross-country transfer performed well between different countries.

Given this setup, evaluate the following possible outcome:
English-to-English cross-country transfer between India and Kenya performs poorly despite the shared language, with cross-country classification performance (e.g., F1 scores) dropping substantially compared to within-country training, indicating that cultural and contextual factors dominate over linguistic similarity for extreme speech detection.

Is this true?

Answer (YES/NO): YES